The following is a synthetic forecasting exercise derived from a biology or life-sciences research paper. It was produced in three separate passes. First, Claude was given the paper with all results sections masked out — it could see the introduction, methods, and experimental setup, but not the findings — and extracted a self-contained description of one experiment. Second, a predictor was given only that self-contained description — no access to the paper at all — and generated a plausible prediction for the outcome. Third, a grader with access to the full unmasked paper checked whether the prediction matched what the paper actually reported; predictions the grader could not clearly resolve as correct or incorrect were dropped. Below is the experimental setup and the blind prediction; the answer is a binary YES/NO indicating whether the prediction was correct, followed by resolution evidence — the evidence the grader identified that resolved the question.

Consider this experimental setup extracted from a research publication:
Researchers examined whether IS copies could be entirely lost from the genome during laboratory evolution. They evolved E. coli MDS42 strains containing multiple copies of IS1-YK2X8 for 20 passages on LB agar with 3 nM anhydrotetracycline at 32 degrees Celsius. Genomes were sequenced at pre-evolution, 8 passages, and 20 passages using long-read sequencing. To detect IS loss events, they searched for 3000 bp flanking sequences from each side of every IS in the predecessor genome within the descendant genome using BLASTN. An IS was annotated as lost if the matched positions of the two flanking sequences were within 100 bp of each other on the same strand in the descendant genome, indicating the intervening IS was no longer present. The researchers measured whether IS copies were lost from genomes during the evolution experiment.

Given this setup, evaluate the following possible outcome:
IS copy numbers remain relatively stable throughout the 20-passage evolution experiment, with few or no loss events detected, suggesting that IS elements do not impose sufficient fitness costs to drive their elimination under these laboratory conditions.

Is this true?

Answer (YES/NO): NO